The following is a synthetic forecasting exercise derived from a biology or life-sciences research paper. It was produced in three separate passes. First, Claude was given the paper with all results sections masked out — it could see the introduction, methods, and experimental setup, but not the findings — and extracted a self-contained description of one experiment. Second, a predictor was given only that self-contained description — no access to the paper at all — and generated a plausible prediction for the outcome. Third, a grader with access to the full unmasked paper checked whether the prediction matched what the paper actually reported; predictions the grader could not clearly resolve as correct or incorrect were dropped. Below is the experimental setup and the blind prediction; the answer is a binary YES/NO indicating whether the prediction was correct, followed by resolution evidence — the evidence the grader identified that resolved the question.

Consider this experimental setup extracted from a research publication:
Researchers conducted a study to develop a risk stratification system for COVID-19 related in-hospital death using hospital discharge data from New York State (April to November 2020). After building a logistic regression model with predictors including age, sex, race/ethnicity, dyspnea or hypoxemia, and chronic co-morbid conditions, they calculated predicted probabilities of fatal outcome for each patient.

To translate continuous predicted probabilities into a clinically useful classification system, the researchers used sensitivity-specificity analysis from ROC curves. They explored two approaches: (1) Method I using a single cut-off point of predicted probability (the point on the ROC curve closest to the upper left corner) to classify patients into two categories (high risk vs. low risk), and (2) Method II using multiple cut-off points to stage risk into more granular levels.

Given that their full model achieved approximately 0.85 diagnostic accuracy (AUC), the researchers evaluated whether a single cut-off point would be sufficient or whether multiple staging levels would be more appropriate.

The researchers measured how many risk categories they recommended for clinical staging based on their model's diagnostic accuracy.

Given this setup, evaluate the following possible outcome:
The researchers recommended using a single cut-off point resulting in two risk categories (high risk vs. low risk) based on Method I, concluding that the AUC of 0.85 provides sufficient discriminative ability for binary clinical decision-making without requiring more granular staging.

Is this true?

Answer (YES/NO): NO